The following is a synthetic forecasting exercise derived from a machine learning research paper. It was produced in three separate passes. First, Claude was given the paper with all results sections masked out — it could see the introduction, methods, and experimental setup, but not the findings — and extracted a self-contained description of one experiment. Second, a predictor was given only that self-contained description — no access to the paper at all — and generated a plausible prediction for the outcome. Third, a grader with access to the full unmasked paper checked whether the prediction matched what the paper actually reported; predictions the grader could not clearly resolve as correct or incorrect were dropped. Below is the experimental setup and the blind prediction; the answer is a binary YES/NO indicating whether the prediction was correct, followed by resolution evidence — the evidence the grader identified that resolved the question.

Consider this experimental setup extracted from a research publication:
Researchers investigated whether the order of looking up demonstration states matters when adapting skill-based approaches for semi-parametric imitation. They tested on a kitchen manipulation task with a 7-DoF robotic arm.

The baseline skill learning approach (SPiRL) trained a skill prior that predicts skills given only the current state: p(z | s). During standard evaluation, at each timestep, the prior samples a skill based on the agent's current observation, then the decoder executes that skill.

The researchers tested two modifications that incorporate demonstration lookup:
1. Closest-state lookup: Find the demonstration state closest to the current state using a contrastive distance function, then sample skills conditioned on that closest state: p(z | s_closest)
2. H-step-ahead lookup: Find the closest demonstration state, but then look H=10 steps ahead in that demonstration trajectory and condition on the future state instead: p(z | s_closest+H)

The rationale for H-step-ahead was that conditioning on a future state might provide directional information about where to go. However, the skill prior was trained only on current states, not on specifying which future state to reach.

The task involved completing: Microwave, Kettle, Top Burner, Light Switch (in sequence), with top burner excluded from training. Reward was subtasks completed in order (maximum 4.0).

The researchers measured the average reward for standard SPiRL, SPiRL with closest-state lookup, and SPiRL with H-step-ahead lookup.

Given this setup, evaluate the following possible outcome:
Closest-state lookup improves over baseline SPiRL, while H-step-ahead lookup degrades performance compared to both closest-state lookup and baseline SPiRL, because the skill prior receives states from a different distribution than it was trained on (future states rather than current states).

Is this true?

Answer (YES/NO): NO